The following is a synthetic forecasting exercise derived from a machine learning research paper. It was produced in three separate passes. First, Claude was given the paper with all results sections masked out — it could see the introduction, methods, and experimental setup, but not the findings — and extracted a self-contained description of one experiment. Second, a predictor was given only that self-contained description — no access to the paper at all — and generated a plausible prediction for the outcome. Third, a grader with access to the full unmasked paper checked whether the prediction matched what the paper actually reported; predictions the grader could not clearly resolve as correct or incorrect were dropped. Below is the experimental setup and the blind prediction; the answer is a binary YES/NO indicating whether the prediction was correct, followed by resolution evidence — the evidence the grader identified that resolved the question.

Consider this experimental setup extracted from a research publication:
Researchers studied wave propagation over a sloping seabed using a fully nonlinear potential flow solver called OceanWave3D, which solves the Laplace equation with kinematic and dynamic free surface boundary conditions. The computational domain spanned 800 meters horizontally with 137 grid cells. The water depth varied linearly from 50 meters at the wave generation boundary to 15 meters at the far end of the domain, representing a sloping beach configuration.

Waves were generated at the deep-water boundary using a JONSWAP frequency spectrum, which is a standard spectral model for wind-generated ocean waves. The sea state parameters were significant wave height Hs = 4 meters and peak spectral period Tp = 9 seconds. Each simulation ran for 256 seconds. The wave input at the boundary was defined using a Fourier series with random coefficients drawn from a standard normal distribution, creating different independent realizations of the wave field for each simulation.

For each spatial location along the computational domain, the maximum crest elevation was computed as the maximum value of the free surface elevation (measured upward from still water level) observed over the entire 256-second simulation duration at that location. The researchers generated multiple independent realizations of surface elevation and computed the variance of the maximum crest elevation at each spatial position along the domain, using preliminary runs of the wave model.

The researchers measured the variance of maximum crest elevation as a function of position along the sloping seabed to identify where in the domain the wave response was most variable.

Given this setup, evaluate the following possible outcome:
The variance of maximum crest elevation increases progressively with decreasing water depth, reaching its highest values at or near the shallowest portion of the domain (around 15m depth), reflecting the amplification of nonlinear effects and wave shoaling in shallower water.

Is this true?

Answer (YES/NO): NO